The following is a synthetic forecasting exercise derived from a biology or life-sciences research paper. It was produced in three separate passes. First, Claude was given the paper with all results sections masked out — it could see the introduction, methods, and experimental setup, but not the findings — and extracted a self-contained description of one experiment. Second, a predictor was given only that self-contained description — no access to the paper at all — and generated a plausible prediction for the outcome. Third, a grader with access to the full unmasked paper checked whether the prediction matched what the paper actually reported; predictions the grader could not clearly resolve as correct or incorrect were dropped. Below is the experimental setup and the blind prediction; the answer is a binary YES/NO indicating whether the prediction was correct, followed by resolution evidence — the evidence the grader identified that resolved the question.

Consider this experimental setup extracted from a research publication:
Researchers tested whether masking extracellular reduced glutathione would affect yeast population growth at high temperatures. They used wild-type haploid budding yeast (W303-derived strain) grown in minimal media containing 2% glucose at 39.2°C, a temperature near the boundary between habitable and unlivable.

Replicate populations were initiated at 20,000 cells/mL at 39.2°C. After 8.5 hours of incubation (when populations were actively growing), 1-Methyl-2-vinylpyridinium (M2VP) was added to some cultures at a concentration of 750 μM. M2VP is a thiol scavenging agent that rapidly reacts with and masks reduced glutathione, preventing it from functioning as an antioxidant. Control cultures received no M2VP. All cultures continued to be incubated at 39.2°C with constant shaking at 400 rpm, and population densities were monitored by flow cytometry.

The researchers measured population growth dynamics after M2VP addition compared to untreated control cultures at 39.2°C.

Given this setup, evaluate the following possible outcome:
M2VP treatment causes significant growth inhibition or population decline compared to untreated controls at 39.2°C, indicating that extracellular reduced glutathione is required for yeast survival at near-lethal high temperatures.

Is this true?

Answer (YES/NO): YES